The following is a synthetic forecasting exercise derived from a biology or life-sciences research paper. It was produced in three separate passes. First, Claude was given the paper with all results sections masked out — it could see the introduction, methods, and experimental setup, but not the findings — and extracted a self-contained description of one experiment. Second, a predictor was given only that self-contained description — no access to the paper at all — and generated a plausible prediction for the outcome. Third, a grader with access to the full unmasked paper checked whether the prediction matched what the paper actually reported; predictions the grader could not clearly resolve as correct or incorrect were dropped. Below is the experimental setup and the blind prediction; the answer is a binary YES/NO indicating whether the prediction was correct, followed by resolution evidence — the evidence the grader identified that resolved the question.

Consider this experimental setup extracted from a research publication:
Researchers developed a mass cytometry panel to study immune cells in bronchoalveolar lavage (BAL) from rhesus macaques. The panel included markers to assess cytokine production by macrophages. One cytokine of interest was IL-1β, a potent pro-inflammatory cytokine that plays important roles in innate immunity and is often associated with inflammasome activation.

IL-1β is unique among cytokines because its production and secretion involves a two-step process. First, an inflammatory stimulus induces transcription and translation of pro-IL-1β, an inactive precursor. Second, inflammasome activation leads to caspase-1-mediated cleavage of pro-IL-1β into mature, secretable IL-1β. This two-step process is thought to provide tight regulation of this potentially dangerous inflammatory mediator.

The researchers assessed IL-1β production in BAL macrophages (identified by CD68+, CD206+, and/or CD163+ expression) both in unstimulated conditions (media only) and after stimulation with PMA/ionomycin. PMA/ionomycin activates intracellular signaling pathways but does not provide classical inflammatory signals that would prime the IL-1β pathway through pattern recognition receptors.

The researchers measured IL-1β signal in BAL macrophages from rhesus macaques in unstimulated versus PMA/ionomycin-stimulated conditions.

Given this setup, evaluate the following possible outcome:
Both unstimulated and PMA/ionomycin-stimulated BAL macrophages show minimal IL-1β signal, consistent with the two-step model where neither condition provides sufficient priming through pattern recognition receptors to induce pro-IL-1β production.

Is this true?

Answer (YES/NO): NO